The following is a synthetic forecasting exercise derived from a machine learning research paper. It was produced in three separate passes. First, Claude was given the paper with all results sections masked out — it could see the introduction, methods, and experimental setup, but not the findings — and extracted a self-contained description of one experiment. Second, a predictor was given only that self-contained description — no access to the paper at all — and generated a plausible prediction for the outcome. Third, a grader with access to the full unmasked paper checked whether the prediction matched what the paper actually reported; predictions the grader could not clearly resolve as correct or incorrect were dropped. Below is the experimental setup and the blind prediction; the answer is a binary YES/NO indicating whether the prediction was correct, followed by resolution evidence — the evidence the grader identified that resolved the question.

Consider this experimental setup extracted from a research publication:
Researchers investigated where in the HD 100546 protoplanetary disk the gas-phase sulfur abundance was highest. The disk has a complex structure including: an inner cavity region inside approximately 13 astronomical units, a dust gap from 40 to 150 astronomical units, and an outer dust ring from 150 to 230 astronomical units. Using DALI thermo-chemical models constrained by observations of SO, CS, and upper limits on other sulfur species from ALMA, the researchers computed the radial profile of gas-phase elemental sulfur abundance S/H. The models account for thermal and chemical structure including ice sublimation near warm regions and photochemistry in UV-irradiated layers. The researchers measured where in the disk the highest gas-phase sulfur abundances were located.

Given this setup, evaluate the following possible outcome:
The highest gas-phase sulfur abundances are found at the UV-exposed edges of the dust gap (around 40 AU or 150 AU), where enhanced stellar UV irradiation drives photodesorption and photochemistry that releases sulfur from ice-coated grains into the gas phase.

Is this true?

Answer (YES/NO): NO